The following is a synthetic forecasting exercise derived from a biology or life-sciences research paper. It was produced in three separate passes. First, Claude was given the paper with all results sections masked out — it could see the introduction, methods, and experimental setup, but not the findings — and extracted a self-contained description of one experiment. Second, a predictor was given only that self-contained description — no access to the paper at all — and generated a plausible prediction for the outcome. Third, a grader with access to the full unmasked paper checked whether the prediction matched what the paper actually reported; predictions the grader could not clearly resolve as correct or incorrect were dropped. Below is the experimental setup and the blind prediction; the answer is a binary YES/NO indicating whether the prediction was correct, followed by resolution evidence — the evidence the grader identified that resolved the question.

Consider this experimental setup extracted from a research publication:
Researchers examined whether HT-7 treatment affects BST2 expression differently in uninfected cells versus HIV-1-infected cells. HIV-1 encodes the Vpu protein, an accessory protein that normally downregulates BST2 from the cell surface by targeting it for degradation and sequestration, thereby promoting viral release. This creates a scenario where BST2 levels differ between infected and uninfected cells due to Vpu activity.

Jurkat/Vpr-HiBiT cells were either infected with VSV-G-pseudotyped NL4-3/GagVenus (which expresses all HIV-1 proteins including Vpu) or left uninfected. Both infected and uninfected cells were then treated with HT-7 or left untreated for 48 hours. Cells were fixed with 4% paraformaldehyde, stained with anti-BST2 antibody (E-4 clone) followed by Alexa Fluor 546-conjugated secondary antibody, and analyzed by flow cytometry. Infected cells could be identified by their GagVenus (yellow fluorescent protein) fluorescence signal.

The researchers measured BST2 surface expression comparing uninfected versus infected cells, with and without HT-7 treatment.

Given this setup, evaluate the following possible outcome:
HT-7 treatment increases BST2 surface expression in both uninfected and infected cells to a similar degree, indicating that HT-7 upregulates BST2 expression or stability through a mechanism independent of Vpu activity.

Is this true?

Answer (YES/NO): NO